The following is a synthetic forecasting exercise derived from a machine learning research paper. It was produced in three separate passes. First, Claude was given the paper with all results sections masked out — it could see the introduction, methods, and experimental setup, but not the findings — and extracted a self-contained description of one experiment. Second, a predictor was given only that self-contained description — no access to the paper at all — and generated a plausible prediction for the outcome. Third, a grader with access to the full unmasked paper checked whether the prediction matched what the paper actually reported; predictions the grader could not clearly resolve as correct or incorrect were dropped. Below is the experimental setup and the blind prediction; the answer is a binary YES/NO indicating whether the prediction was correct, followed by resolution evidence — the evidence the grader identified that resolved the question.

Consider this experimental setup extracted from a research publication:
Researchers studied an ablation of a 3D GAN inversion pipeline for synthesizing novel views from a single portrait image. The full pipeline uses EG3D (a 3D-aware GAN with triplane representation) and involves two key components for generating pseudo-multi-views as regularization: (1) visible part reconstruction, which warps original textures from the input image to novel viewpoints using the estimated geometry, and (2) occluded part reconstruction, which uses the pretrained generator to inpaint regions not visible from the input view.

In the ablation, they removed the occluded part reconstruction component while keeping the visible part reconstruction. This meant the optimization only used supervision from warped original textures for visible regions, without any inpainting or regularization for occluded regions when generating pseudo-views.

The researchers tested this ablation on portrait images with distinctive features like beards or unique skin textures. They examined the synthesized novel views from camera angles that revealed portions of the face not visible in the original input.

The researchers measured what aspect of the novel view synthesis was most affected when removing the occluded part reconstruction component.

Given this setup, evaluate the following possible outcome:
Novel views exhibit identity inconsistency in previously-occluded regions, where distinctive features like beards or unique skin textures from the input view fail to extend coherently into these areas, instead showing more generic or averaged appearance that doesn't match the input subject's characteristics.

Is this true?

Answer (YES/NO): NO